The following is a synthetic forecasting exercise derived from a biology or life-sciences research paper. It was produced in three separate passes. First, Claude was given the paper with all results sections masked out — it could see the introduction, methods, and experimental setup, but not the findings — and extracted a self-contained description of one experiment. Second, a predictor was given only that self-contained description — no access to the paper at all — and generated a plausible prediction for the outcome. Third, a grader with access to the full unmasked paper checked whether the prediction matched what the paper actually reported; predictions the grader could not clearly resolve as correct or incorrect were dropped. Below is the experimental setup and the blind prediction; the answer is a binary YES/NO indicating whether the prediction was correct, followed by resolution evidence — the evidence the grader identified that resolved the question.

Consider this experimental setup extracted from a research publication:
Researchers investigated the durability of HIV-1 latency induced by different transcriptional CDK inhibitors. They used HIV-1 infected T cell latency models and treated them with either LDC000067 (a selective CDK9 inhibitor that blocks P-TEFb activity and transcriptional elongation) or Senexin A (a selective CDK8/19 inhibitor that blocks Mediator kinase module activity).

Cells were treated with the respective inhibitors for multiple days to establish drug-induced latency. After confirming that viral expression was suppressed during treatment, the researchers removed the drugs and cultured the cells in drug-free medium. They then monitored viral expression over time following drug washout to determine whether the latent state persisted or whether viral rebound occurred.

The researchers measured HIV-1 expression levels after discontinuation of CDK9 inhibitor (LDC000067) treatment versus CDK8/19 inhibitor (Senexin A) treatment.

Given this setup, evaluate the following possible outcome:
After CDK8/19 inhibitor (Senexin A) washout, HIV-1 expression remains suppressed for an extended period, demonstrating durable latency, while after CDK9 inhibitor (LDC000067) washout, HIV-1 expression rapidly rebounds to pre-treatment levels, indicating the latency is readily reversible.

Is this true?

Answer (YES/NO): YES